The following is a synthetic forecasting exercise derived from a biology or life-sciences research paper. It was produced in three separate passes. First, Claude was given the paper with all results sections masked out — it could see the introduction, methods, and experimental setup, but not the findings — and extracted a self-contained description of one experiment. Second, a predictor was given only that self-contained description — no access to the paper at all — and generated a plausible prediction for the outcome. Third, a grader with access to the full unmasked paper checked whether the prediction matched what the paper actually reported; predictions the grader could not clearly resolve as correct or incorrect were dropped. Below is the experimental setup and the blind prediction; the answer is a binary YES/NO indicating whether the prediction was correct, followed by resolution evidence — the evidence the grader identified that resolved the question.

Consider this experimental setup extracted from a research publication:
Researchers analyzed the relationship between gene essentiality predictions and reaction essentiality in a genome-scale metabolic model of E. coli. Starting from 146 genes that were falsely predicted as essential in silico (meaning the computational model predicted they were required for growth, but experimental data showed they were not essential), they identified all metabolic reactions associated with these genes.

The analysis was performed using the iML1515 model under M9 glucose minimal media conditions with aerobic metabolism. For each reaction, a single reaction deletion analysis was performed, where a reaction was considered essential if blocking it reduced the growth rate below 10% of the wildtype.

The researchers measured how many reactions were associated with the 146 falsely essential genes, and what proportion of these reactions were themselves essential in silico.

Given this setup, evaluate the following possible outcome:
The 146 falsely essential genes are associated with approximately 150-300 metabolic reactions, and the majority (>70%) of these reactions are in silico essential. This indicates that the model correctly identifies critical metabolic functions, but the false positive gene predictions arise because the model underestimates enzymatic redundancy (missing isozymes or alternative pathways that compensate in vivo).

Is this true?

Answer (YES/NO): YES